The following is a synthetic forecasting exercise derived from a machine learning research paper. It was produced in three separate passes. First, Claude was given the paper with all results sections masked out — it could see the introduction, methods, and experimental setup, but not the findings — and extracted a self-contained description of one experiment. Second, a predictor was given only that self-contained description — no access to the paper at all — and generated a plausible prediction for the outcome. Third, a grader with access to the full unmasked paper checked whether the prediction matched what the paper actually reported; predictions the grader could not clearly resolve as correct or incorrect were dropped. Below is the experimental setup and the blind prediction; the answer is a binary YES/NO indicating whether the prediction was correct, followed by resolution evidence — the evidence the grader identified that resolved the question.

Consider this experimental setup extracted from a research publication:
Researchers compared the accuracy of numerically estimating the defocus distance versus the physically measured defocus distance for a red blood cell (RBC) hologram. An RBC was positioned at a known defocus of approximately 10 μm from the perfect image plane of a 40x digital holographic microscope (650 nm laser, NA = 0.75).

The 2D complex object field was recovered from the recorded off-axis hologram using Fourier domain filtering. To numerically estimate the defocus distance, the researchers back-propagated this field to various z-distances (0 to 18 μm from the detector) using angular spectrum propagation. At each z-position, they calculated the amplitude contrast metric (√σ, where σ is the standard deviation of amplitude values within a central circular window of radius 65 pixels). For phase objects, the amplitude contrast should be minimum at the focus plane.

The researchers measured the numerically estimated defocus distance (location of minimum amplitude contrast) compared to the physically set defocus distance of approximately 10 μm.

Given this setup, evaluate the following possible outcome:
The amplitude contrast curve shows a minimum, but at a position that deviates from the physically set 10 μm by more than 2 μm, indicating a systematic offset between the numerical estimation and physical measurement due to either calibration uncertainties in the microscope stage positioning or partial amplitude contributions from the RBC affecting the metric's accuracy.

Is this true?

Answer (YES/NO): NO